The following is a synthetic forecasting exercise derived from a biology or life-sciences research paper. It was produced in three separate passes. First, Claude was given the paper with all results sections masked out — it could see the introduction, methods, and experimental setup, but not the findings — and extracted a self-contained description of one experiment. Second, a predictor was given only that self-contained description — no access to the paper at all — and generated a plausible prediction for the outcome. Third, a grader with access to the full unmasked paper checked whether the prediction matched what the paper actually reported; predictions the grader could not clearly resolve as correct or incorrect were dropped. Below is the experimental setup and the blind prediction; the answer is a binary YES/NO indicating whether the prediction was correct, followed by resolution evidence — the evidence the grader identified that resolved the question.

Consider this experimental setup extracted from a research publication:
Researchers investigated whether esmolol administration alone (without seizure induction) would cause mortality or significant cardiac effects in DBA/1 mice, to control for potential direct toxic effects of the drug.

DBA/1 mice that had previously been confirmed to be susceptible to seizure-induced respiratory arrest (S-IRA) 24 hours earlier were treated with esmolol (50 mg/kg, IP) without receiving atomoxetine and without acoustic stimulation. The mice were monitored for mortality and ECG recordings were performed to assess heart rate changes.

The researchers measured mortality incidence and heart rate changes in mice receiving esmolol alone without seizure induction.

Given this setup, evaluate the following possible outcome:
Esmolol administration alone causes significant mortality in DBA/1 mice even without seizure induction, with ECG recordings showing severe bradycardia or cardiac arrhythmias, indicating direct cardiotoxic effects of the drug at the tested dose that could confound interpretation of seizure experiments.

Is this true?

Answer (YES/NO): NO